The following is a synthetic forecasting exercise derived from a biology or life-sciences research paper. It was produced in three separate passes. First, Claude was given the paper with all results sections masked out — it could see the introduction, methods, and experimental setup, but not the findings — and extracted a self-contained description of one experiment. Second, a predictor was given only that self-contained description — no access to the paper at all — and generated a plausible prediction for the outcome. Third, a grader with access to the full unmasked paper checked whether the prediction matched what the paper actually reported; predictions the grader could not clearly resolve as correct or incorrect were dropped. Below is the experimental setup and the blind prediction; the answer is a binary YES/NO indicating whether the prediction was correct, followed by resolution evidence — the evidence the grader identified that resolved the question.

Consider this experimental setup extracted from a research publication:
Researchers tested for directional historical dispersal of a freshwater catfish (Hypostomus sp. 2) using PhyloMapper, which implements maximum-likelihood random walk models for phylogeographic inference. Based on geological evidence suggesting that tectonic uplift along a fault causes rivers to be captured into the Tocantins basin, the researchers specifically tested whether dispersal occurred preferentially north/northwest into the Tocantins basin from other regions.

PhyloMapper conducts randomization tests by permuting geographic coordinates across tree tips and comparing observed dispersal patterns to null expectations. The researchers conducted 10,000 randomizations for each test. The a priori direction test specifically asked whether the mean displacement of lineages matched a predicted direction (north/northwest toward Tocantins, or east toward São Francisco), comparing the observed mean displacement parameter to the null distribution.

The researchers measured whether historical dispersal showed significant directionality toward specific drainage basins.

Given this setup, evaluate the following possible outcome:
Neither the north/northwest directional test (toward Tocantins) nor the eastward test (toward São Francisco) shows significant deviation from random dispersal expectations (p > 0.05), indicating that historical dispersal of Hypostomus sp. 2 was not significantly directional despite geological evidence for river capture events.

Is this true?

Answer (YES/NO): NO